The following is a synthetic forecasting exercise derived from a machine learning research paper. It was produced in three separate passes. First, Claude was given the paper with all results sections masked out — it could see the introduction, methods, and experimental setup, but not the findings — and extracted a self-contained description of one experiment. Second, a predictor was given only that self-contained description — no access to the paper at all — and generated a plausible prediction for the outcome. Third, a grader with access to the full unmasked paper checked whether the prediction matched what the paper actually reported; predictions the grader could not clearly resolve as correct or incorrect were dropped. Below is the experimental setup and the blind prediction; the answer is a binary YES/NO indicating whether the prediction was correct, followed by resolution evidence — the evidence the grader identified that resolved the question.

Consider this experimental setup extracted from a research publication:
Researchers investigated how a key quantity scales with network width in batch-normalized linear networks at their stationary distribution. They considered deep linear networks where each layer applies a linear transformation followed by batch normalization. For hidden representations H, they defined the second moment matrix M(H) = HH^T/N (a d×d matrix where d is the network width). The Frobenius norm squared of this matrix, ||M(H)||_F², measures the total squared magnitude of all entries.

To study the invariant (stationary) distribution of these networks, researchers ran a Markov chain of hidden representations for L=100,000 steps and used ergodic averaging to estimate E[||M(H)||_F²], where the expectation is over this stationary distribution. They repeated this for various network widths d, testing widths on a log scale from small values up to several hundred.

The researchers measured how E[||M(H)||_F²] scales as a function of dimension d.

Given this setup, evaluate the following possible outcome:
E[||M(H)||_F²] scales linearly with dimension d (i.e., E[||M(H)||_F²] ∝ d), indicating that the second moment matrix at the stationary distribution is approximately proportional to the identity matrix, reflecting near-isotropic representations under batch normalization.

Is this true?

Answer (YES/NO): NO